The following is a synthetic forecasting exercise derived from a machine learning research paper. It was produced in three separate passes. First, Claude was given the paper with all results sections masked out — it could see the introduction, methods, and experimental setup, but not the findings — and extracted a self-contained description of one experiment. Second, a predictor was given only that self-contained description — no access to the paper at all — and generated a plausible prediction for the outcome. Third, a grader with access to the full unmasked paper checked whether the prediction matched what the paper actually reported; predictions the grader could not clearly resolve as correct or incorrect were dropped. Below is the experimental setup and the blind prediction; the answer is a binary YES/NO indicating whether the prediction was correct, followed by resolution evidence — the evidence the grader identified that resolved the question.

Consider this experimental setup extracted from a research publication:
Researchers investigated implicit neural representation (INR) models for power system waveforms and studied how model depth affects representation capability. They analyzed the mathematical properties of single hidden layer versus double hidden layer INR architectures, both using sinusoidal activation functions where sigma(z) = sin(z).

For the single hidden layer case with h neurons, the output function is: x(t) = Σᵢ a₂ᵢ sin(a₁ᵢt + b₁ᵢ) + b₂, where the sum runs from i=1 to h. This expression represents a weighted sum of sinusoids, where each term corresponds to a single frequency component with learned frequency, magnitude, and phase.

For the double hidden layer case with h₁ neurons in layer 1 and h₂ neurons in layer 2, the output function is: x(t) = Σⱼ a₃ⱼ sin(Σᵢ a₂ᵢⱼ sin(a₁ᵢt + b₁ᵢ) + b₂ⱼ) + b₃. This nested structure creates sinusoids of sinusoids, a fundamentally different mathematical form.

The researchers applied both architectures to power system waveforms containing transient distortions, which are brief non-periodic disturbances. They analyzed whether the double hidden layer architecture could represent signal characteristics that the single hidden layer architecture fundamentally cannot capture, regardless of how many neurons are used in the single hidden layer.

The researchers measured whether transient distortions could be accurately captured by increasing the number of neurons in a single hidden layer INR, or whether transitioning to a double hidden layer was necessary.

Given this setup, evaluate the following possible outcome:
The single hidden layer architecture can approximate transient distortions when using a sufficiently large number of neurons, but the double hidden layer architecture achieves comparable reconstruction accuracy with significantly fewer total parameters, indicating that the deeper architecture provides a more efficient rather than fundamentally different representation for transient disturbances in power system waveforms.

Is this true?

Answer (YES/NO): NO